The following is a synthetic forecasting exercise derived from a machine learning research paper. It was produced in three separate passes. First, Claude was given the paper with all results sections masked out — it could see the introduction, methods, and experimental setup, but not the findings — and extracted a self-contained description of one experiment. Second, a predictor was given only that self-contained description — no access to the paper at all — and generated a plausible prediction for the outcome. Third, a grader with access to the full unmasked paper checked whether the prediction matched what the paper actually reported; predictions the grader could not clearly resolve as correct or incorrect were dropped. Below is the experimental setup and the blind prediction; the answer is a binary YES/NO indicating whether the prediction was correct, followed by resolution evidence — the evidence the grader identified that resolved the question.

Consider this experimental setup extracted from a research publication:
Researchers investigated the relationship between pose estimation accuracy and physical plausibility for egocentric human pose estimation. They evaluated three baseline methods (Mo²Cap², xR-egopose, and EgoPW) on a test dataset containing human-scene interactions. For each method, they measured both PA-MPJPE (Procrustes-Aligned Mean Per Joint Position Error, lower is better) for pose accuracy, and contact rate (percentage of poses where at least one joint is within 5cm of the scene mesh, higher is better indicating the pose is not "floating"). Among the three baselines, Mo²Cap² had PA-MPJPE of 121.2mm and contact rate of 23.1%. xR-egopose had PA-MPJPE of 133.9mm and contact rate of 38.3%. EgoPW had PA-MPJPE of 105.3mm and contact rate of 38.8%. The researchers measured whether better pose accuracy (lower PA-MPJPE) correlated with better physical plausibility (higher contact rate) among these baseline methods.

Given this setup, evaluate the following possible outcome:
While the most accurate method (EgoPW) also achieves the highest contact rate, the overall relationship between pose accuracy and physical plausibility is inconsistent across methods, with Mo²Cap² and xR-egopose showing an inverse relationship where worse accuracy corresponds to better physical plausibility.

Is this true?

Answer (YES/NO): YES